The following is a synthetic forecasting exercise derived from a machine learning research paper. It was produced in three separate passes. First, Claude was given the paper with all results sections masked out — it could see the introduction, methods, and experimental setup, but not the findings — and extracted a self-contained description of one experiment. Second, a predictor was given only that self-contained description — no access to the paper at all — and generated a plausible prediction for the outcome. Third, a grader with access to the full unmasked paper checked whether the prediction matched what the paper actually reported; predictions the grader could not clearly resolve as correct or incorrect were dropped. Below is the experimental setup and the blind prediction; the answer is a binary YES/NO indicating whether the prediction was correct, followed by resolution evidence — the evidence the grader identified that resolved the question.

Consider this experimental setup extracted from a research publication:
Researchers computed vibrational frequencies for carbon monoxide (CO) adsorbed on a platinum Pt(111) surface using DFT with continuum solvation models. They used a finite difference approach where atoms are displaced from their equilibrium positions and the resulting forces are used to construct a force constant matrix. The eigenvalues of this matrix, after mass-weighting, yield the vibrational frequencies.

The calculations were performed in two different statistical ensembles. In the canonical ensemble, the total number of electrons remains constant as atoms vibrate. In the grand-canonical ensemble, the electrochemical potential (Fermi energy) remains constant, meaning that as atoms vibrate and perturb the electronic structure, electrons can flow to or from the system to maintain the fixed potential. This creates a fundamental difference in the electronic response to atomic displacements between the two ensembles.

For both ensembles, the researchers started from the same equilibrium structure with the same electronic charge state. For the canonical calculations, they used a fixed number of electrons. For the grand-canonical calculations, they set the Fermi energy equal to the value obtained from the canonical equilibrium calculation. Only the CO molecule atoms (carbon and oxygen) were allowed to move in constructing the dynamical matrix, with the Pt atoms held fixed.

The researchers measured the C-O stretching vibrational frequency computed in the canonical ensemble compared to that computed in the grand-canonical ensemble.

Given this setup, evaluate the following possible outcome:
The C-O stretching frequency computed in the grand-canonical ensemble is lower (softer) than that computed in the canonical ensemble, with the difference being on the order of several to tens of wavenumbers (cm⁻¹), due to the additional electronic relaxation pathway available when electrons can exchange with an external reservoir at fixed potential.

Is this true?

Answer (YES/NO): YES